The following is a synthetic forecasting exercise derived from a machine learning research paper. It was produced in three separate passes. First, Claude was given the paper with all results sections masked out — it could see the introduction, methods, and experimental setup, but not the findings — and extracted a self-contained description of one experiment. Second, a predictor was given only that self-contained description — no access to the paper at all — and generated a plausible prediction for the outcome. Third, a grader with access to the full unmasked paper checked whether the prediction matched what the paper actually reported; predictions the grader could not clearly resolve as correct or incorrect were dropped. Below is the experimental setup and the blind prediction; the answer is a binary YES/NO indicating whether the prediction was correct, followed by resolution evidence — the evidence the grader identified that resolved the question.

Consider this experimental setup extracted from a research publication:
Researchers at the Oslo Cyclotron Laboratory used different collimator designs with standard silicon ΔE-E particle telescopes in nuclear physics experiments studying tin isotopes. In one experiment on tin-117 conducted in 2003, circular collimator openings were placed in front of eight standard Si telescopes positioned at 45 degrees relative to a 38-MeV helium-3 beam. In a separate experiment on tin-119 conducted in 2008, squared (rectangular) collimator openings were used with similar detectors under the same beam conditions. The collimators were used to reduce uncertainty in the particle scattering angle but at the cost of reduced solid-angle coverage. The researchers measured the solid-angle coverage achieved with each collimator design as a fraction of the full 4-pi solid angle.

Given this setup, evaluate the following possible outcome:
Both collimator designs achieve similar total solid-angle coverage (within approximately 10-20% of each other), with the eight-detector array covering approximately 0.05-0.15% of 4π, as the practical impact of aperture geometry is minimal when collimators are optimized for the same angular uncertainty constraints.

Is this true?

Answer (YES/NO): NO